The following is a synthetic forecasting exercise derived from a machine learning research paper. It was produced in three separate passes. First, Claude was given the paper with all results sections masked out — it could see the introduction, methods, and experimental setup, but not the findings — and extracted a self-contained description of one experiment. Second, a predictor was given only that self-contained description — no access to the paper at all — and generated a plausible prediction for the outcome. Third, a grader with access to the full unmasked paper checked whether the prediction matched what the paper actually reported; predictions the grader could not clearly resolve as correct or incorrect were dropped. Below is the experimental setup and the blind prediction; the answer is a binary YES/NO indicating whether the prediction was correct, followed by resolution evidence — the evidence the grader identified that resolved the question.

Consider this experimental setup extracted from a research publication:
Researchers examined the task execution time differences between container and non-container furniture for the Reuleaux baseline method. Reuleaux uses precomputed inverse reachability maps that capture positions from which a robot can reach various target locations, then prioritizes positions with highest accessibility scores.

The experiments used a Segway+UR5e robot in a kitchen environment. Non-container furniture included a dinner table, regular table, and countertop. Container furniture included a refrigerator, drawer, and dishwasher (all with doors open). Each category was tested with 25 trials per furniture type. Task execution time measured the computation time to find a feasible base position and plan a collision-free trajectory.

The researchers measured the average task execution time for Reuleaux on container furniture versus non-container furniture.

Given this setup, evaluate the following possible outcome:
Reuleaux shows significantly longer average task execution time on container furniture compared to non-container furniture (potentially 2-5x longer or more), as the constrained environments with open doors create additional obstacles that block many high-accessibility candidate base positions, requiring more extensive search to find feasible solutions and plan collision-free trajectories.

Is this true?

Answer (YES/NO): YES